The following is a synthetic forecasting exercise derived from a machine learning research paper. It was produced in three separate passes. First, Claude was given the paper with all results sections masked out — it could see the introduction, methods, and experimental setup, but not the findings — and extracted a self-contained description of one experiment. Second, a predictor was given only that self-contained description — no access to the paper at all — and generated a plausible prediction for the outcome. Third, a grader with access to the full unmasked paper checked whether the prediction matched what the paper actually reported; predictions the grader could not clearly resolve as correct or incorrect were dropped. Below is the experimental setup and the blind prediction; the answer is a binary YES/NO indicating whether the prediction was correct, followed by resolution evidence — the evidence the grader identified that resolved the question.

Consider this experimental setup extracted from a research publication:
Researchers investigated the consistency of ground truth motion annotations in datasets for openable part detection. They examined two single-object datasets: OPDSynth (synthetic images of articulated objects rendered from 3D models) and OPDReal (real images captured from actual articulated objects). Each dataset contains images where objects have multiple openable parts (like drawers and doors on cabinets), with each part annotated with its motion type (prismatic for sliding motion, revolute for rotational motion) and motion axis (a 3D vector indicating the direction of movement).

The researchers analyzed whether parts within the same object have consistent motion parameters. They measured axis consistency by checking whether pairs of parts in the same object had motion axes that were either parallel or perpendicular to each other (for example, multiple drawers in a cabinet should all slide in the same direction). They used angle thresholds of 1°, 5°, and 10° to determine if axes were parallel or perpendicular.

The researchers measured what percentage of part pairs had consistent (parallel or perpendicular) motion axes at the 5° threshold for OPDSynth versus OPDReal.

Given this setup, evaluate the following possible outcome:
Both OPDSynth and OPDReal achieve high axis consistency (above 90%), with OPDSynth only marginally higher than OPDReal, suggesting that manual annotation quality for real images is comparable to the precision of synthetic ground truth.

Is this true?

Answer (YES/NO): YES